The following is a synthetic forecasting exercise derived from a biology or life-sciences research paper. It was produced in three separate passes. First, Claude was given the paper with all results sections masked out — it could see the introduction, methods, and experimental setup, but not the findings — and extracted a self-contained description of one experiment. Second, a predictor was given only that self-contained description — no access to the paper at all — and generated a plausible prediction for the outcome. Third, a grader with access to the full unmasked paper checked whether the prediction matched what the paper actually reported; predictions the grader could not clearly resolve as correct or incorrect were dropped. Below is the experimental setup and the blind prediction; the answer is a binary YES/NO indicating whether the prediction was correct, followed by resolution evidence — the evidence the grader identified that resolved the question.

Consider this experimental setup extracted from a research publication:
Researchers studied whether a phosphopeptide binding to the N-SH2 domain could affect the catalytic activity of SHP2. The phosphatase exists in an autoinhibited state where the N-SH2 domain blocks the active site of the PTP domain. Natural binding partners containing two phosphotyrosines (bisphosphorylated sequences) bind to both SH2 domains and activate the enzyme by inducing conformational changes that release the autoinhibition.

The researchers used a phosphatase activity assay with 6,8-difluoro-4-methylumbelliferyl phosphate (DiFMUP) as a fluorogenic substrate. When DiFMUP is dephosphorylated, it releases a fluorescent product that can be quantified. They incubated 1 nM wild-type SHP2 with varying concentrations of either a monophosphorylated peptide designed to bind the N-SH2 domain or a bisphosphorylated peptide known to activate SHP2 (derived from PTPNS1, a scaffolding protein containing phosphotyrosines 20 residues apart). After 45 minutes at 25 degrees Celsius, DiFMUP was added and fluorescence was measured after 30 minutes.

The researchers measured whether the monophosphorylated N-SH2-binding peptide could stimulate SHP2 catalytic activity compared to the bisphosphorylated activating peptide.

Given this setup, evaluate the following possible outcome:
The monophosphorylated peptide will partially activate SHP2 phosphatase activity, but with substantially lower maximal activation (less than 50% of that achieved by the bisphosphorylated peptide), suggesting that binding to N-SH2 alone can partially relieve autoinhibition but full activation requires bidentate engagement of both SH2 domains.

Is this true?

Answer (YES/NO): NO